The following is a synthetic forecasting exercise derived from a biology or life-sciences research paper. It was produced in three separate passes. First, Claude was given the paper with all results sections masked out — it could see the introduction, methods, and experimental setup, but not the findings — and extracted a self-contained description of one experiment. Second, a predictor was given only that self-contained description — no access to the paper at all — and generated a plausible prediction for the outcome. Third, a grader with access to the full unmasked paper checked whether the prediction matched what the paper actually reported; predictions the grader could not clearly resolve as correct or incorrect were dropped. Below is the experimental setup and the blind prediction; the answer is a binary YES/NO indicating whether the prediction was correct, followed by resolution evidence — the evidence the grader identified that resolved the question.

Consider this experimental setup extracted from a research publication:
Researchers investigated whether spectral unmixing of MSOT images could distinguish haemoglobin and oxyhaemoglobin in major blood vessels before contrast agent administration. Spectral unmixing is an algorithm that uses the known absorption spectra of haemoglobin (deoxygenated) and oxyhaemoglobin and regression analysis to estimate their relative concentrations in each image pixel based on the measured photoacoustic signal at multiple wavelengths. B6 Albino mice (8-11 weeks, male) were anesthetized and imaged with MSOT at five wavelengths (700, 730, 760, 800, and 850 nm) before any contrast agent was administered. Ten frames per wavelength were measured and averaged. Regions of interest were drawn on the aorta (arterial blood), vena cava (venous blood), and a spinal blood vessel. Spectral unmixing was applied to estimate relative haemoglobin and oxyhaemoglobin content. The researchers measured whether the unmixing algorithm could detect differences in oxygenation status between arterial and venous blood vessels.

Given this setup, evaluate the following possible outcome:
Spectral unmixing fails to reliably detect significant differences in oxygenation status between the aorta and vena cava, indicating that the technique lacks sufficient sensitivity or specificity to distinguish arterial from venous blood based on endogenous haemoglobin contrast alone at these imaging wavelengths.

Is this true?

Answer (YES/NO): YES